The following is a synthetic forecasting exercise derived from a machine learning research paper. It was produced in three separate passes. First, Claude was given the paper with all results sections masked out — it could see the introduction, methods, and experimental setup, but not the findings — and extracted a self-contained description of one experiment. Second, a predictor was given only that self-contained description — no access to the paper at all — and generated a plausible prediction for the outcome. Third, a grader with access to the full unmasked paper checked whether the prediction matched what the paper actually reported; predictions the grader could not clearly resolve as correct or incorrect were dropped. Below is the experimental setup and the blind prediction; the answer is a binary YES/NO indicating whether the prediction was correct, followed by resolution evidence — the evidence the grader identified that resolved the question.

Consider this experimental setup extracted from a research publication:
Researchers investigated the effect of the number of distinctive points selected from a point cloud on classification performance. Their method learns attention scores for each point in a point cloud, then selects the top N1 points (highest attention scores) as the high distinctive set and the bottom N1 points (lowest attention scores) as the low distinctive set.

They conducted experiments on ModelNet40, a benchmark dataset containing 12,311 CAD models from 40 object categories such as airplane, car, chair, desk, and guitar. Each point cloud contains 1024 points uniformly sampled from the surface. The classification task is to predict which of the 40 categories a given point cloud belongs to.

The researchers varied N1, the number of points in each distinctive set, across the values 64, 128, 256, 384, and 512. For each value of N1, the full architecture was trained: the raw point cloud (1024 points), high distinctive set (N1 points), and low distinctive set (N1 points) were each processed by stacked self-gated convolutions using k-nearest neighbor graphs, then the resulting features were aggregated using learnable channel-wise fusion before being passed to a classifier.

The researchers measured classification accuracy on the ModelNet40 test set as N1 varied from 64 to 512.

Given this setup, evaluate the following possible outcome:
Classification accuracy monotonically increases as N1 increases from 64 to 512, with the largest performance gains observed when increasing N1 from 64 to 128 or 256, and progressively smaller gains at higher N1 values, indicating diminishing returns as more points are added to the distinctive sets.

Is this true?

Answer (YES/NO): NO